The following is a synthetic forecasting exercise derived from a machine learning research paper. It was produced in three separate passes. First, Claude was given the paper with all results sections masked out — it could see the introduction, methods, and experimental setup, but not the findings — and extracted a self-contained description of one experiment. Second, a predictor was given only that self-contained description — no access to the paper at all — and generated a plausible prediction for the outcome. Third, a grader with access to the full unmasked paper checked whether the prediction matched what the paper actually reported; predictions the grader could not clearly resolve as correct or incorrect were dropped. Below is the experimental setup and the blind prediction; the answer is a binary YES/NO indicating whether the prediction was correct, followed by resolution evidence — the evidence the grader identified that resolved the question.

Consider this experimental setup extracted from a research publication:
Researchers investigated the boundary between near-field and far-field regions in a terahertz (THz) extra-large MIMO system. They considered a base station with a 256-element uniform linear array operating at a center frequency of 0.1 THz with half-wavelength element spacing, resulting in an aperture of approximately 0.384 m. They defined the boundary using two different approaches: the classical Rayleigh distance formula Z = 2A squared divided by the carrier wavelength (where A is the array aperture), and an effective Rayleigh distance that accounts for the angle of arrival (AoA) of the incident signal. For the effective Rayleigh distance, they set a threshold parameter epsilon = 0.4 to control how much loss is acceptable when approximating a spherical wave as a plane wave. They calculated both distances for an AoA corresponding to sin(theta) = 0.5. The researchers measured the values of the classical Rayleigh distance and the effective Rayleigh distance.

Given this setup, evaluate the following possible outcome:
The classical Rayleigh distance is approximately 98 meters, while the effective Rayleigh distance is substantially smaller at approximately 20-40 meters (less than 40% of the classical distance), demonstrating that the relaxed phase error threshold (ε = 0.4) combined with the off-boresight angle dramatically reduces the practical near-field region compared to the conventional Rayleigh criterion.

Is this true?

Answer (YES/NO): YES